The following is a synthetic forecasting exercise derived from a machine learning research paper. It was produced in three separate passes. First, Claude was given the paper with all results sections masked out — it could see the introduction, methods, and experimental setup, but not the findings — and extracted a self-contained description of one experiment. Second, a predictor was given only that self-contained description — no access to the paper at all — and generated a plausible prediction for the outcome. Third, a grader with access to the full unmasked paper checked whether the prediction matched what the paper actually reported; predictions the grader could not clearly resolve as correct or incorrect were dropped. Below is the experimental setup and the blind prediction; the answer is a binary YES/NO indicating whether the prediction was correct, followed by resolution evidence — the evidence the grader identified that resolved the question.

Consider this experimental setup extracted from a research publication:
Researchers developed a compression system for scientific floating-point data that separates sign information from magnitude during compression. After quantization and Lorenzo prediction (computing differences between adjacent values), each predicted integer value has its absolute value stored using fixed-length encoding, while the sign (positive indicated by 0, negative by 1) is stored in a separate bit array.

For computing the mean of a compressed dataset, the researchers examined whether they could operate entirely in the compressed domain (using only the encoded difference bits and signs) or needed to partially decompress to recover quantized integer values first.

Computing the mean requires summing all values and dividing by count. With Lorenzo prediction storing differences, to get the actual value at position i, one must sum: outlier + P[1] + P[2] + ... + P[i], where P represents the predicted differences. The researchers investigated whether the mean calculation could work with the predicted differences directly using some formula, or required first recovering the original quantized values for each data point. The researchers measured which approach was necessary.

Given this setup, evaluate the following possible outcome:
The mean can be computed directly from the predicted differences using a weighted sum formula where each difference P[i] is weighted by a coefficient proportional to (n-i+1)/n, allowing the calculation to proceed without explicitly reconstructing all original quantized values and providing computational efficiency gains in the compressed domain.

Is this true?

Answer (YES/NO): NO